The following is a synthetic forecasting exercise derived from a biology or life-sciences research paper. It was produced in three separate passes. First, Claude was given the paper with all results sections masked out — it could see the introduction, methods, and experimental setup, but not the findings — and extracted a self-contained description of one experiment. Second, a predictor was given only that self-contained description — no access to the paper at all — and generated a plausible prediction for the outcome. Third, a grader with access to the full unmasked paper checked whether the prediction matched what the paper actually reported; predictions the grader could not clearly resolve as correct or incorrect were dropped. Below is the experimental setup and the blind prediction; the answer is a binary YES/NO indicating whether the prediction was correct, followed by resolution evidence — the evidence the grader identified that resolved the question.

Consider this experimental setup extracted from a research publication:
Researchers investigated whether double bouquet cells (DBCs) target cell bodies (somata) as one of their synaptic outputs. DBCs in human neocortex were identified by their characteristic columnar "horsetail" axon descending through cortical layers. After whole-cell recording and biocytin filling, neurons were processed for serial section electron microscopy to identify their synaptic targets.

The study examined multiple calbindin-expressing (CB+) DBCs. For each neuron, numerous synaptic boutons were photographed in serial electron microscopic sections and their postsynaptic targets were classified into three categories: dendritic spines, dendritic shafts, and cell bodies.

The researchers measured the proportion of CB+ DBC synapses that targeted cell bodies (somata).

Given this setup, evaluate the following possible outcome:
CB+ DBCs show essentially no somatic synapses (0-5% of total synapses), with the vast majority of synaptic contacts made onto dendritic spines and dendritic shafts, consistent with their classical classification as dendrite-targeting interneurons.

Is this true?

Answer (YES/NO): YES